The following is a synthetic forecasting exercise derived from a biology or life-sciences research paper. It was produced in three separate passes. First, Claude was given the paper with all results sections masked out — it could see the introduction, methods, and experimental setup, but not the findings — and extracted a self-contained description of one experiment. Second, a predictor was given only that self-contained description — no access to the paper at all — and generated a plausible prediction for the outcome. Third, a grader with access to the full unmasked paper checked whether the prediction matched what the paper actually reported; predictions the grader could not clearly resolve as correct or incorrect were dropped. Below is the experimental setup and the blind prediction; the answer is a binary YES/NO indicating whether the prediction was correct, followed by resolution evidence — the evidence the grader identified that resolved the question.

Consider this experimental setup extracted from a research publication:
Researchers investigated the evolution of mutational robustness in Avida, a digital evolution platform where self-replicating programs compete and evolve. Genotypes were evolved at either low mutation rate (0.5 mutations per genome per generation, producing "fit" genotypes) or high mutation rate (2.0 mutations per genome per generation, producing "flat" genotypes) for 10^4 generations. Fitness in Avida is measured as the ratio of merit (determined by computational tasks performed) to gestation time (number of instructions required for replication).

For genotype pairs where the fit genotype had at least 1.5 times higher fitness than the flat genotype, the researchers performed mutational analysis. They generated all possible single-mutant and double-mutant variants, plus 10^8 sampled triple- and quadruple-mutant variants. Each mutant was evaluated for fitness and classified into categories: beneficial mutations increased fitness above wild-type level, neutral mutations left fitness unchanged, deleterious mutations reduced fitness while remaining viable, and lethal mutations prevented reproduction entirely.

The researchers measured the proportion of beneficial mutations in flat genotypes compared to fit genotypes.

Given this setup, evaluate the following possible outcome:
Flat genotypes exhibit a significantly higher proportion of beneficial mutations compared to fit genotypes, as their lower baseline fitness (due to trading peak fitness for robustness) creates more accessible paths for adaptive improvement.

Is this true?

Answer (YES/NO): YES